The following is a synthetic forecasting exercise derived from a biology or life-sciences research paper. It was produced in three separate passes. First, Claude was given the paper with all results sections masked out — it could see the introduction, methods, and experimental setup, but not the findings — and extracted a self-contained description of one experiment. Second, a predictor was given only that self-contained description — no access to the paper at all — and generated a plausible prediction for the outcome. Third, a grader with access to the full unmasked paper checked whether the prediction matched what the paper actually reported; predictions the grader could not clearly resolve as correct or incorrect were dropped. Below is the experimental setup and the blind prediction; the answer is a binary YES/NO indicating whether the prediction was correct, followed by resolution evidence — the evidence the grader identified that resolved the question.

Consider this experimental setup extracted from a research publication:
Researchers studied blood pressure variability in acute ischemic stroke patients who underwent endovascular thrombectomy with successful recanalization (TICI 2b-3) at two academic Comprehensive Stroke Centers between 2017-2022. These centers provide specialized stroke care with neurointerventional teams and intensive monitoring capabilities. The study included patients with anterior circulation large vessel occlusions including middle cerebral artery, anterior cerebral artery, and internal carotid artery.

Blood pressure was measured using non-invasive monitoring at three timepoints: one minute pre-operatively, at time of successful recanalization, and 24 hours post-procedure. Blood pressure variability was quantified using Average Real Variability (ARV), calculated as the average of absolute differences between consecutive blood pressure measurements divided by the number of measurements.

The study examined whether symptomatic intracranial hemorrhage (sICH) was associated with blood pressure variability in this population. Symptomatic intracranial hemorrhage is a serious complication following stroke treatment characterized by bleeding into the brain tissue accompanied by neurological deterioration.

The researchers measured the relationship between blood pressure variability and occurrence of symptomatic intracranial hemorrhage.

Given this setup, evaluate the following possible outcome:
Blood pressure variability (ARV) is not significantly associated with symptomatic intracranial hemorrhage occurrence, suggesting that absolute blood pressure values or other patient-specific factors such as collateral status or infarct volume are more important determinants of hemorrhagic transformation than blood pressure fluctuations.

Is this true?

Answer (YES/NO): YES